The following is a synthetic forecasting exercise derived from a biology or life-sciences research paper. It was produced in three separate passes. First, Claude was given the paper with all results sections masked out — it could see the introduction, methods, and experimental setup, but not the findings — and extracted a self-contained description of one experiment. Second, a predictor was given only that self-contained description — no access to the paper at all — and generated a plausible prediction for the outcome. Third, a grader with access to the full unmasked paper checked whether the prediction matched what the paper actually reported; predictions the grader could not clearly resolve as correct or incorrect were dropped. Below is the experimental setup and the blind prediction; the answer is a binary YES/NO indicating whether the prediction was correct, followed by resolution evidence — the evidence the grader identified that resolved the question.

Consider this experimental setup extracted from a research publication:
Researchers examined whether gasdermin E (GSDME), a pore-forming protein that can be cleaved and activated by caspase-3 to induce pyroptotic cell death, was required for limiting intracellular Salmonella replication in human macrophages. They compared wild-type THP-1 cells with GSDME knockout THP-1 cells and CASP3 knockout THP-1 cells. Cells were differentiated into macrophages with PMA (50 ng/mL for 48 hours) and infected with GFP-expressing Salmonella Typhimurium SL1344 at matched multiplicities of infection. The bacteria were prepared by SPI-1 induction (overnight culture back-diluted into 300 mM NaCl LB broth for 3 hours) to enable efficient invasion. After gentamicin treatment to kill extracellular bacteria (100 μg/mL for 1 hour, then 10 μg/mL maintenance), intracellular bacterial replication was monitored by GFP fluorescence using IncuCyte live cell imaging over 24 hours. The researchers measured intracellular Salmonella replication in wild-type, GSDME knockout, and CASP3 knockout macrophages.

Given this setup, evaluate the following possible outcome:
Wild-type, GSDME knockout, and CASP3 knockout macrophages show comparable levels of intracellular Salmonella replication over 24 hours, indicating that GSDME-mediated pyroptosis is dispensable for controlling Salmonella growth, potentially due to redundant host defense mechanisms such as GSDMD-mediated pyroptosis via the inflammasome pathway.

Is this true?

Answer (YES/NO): NO